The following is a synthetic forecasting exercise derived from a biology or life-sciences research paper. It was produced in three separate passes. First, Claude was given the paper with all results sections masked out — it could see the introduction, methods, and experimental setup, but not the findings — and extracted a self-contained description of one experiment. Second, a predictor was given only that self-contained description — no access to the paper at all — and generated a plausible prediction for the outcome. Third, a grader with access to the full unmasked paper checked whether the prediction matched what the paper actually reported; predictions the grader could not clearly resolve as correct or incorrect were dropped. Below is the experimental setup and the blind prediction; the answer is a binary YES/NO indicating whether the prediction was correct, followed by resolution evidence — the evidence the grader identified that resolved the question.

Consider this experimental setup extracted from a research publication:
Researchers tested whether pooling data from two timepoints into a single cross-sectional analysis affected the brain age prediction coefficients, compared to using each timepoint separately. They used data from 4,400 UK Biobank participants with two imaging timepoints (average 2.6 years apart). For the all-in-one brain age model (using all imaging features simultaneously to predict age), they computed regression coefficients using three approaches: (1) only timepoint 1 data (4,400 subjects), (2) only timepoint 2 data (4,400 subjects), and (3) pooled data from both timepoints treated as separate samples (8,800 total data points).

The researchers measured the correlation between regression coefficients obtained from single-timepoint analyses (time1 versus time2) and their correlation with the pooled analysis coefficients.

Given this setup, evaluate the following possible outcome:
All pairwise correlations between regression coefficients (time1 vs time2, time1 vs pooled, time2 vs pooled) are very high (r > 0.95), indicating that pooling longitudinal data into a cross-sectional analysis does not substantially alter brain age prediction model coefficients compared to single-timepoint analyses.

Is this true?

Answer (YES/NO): YES